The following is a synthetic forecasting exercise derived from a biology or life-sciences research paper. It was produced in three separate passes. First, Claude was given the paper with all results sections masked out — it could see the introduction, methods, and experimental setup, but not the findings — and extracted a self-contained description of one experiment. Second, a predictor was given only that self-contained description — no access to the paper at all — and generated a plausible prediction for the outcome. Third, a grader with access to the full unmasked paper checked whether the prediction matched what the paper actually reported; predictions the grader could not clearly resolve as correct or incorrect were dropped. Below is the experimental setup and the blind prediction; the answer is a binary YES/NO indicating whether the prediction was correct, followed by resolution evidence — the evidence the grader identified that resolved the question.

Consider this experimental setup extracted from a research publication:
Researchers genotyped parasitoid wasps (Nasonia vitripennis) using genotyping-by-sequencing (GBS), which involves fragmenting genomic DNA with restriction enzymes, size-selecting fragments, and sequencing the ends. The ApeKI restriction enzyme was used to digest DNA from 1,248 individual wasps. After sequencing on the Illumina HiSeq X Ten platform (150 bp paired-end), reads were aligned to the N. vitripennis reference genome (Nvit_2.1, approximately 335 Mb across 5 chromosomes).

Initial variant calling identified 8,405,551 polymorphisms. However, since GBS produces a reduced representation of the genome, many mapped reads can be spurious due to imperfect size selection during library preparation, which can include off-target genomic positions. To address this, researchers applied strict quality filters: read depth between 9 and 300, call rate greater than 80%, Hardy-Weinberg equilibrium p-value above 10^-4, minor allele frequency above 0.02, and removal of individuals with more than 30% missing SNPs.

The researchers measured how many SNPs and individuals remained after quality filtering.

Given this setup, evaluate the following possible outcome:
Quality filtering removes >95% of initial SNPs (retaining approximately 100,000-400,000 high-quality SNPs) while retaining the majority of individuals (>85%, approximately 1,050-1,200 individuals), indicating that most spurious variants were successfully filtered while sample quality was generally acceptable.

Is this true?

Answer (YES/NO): NO